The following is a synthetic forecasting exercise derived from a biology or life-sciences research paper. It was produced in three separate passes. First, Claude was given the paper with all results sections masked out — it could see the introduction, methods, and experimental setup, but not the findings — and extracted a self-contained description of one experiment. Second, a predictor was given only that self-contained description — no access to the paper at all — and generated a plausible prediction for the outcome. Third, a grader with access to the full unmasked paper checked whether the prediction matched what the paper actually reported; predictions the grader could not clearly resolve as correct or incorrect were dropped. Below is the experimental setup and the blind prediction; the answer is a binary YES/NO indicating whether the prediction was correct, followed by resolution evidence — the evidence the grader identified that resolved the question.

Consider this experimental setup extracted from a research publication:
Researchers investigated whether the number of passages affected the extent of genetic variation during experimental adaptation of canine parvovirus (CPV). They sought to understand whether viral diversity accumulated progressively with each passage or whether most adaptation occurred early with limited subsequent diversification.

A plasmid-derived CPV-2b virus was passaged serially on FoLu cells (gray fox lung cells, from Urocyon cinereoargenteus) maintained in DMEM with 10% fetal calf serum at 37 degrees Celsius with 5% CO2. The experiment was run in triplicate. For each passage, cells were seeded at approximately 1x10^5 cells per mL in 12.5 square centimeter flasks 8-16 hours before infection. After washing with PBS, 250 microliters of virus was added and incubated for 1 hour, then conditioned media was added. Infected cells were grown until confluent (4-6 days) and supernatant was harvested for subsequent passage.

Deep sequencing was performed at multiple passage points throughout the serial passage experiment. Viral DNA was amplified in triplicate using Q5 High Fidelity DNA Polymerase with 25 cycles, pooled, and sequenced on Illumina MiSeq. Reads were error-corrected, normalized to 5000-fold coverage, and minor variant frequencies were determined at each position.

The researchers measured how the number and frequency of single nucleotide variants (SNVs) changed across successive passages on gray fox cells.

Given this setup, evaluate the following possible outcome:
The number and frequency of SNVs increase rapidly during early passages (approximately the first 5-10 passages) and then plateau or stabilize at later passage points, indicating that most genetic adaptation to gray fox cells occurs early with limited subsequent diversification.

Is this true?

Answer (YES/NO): NO